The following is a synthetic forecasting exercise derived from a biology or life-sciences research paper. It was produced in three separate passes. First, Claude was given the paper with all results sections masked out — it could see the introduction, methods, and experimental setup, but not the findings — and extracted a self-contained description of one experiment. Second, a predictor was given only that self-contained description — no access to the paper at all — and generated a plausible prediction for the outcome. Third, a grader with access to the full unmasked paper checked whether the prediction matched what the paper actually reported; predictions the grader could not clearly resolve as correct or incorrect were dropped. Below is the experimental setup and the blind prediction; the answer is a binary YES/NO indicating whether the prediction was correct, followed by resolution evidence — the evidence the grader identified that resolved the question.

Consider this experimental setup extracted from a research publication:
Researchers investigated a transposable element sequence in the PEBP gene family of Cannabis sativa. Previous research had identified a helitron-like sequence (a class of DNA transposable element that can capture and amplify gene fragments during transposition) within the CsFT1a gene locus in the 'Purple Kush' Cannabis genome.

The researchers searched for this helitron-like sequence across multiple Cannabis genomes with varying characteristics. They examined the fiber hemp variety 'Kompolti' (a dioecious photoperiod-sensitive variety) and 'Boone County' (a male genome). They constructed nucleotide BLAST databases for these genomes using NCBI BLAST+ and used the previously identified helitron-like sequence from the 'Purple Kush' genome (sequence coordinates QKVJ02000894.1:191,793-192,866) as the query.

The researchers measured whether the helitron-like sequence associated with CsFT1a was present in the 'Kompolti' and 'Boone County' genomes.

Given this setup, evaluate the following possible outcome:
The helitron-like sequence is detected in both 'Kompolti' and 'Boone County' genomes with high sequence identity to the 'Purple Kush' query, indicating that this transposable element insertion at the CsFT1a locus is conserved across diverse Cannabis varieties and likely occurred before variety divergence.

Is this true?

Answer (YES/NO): YES